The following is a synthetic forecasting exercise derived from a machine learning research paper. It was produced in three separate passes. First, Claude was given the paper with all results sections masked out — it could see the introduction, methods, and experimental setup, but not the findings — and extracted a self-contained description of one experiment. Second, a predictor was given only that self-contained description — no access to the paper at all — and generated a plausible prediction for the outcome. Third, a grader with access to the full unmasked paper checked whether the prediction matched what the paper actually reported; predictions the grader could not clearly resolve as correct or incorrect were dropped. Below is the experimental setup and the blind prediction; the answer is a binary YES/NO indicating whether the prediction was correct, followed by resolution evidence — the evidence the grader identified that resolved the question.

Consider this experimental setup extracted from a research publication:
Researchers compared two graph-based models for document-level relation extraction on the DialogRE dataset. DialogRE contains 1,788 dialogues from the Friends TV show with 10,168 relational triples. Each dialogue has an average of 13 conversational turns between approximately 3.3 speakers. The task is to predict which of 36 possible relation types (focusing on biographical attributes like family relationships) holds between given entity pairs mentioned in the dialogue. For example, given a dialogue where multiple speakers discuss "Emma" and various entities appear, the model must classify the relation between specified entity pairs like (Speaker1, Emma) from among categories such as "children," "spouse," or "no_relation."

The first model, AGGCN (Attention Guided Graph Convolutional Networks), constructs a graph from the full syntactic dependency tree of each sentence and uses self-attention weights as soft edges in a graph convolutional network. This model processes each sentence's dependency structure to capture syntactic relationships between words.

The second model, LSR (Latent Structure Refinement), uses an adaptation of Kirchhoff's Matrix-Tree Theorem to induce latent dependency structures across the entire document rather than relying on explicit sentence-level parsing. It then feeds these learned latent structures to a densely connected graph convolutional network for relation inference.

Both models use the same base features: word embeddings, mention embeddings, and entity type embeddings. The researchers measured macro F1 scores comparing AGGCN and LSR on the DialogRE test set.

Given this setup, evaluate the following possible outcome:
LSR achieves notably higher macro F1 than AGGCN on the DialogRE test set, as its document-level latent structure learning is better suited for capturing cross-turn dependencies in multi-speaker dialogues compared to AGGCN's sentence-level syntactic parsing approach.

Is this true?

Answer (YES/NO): NO